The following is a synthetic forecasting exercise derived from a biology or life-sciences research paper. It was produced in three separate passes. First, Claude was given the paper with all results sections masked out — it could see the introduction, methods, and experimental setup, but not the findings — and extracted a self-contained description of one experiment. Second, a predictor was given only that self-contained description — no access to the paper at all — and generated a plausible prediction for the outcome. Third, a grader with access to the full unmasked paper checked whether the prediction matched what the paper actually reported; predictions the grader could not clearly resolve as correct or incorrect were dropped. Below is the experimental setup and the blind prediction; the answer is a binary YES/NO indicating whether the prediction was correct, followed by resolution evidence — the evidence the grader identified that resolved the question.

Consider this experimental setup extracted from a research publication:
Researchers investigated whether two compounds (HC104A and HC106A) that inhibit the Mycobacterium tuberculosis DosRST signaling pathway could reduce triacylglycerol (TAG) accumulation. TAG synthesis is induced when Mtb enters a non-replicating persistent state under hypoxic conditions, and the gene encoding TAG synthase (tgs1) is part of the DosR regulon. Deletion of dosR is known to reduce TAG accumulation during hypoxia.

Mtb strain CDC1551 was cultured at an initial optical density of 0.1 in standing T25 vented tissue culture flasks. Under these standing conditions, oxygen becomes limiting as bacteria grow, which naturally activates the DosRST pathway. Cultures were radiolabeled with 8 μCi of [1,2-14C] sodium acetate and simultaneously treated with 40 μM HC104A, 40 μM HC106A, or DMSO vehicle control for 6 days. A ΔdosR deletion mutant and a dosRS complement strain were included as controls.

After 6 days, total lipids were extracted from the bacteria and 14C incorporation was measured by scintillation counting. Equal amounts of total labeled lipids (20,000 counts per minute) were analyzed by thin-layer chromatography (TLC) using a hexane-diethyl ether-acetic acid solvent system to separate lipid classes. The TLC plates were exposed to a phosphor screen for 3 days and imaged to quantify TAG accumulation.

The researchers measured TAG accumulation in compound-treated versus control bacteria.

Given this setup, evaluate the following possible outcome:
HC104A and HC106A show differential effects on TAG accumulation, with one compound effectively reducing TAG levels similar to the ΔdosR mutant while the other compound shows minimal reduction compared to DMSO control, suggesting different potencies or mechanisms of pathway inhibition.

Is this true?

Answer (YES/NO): NO